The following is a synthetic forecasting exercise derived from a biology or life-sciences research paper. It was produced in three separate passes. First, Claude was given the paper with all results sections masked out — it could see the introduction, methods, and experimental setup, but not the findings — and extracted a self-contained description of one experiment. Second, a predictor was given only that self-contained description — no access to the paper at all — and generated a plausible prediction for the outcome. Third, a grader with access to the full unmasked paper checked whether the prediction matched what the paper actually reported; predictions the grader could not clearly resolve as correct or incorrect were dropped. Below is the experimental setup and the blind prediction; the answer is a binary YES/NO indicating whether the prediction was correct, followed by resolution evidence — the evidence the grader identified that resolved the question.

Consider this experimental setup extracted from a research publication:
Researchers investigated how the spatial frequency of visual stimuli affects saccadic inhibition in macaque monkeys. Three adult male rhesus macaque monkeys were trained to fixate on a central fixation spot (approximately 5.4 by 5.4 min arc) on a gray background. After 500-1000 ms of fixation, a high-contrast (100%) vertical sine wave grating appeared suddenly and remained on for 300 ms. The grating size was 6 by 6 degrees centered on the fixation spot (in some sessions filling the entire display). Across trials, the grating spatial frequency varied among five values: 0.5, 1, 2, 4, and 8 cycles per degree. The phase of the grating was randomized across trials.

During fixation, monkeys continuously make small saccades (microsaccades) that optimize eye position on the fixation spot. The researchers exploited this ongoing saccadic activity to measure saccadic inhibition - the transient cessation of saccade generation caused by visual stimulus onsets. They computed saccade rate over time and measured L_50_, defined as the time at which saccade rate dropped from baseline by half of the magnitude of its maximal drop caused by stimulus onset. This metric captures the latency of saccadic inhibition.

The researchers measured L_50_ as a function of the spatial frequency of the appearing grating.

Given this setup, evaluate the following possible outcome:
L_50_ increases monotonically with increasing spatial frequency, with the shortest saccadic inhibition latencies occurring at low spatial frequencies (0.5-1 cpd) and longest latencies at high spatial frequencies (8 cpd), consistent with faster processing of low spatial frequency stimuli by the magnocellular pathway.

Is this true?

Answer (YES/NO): YES